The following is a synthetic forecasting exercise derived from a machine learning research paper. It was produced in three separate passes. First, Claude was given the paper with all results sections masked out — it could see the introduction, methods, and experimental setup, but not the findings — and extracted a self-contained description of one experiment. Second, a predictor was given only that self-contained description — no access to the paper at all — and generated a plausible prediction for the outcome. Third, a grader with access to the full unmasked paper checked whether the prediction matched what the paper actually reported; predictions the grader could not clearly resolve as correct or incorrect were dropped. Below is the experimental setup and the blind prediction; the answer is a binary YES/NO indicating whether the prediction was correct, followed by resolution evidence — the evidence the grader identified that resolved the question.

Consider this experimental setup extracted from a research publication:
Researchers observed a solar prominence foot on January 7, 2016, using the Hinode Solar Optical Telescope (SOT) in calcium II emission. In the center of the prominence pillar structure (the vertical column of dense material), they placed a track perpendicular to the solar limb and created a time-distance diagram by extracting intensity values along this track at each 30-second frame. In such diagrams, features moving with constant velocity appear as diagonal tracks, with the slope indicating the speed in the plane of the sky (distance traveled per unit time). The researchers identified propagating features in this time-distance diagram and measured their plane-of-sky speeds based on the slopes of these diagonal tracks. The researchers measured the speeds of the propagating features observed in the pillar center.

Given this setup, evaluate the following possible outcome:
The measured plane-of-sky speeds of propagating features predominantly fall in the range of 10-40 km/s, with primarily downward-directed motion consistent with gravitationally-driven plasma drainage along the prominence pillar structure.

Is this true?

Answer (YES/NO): NO